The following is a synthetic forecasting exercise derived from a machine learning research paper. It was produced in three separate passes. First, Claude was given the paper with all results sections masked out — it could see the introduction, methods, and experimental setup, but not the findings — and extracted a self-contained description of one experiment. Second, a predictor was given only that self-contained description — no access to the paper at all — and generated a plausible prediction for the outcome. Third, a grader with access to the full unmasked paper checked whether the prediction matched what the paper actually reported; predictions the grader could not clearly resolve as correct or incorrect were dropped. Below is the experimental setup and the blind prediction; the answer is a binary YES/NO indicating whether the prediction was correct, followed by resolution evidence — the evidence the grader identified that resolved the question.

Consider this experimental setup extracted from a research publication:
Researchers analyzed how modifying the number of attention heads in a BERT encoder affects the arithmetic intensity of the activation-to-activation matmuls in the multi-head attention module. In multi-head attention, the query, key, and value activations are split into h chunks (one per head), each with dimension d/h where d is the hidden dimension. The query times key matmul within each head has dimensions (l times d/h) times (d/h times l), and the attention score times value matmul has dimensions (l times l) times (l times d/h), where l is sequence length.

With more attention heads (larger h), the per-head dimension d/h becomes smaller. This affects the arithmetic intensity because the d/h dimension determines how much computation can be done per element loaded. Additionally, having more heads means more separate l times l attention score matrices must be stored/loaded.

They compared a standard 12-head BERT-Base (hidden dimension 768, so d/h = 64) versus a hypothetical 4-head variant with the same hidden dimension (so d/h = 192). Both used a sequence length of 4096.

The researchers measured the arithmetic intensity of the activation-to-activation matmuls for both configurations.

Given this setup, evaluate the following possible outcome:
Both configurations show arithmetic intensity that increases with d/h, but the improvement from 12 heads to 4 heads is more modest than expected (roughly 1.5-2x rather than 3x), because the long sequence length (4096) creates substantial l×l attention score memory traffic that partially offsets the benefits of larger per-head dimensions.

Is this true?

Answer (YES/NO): NO